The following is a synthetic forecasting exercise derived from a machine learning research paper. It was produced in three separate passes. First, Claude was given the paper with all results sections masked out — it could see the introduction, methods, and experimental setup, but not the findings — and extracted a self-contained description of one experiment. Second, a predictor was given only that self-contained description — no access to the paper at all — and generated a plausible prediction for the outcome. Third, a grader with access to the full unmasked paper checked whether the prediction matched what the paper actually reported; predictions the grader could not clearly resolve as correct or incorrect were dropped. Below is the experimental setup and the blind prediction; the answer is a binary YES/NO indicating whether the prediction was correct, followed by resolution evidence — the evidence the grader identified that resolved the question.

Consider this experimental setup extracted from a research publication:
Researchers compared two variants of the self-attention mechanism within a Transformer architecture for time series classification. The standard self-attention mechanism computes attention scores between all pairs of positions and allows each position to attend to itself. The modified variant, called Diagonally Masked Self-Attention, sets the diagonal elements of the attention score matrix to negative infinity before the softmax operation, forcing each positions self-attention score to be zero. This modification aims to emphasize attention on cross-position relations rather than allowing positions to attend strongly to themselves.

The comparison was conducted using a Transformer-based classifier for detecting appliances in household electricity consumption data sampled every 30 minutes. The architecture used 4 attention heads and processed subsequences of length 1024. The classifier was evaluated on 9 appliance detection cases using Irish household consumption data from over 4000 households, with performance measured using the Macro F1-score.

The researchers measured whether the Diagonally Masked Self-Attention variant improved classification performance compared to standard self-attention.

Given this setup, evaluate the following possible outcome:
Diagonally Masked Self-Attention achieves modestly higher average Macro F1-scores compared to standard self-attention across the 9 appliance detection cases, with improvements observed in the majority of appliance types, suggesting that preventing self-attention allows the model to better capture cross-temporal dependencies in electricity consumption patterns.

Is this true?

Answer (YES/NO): NO